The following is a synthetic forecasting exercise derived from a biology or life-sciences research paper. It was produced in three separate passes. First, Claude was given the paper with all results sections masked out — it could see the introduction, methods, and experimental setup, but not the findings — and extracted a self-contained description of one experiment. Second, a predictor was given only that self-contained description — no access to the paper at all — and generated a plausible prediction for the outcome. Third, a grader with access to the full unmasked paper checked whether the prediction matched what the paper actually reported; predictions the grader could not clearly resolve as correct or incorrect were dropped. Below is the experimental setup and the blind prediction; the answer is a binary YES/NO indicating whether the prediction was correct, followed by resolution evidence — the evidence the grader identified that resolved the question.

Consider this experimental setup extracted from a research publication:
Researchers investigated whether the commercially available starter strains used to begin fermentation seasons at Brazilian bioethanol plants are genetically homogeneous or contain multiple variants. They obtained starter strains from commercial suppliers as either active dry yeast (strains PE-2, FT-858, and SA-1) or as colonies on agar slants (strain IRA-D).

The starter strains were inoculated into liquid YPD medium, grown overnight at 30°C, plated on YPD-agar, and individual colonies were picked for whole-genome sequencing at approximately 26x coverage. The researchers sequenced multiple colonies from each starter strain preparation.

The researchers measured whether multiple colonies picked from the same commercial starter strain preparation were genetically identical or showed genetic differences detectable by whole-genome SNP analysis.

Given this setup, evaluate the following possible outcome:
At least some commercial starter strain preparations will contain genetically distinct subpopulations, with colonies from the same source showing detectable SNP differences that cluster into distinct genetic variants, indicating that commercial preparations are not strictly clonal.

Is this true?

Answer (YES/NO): YES